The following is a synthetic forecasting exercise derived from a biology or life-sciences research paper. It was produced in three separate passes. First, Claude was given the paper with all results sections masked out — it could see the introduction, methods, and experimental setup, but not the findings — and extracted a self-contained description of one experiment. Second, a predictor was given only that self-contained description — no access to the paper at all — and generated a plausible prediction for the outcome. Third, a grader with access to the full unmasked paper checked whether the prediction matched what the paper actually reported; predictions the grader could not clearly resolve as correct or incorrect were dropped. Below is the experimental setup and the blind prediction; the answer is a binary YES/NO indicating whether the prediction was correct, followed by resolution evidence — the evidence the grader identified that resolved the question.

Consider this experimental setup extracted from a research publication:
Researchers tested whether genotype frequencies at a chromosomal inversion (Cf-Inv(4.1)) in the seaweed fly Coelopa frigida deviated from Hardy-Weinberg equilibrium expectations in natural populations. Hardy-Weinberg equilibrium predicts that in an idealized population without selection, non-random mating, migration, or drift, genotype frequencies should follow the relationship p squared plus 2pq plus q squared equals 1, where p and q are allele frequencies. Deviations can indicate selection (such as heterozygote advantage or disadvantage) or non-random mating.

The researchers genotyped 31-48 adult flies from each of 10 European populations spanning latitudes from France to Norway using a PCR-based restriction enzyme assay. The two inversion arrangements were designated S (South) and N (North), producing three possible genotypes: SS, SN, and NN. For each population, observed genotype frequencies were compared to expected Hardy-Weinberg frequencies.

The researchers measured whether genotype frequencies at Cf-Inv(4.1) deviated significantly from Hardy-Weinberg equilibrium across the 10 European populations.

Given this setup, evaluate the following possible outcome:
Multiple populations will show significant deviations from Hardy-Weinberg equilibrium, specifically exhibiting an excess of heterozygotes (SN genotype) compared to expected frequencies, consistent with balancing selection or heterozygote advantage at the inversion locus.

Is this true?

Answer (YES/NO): NO